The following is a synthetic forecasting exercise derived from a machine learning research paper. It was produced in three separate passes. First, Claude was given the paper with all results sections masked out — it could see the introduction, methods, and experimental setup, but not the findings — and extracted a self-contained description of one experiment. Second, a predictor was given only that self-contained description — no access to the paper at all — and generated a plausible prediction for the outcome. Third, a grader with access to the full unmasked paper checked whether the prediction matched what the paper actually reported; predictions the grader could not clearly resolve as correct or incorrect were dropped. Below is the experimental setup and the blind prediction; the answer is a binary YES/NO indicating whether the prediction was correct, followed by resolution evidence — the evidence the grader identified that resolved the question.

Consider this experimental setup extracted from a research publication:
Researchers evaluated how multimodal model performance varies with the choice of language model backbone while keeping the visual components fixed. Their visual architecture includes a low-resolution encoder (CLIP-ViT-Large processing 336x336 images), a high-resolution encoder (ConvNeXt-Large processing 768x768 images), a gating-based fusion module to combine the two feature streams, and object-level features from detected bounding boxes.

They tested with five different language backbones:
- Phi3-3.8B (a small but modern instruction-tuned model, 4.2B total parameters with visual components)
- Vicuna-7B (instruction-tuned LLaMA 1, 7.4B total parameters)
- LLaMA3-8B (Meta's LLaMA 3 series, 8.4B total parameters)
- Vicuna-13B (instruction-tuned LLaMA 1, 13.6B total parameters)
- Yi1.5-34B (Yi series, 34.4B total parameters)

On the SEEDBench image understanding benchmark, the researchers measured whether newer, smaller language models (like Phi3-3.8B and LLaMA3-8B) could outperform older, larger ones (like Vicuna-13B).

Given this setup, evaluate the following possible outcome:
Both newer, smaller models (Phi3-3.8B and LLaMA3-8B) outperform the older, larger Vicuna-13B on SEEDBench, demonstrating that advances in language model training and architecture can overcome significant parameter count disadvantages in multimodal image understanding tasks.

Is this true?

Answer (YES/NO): NO